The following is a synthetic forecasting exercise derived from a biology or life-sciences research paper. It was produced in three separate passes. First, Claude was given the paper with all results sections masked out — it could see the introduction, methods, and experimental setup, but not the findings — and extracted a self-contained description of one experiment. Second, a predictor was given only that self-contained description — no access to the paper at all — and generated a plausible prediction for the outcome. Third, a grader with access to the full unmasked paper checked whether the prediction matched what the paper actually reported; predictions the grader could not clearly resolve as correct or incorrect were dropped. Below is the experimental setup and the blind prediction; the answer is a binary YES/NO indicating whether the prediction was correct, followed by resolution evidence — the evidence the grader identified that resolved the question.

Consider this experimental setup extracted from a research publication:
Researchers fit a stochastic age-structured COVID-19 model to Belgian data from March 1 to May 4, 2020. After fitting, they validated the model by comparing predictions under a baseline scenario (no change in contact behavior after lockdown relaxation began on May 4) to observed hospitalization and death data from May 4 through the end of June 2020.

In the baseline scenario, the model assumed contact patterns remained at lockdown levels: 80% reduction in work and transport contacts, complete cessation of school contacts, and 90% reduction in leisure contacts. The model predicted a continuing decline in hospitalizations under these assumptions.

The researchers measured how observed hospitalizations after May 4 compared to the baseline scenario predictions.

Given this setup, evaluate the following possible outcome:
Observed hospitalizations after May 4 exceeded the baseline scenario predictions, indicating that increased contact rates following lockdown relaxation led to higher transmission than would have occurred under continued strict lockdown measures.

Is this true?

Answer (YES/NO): NO